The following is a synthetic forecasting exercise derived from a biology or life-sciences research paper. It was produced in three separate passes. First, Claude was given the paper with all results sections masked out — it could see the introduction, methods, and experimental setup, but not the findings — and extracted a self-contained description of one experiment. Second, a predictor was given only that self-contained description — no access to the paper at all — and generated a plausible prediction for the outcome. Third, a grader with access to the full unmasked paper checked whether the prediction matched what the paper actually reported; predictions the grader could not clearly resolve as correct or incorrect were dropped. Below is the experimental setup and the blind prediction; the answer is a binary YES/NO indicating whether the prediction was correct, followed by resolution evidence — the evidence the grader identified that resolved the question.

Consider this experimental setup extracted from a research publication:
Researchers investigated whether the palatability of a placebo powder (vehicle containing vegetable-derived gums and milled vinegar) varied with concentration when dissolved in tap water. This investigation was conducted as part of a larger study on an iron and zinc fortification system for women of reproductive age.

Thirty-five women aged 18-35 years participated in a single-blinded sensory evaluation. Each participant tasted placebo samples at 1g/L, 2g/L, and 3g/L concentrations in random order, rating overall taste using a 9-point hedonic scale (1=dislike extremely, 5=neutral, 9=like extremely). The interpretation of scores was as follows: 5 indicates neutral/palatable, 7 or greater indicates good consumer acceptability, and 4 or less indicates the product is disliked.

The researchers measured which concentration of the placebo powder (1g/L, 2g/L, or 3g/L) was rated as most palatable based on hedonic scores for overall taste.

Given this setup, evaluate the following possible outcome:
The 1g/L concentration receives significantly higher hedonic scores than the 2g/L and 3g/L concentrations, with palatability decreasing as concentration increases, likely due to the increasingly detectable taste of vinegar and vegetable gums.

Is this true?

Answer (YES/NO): YES